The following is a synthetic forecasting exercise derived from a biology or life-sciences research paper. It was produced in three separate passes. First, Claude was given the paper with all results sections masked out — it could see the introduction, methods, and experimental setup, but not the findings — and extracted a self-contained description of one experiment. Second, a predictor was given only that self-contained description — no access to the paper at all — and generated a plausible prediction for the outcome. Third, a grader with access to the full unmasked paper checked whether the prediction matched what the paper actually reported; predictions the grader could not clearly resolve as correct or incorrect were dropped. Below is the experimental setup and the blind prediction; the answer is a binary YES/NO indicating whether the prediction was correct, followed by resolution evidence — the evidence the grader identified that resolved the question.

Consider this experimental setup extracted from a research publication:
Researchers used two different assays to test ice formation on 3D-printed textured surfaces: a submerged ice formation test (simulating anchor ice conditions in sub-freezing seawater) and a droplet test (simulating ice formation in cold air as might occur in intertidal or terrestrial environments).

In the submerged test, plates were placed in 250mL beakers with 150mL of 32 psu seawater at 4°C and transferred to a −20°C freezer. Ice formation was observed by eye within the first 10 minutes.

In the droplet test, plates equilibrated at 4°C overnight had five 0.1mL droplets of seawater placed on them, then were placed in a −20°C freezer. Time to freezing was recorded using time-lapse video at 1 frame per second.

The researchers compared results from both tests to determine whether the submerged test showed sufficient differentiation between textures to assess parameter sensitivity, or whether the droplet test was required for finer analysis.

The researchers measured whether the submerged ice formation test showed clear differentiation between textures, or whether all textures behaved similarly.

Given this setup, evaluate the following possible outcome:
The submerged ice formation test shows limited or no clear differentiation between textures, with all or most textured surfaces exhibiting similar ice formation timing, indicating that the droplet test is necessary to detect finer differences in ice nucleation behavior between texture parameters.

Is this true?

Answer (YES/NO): NO